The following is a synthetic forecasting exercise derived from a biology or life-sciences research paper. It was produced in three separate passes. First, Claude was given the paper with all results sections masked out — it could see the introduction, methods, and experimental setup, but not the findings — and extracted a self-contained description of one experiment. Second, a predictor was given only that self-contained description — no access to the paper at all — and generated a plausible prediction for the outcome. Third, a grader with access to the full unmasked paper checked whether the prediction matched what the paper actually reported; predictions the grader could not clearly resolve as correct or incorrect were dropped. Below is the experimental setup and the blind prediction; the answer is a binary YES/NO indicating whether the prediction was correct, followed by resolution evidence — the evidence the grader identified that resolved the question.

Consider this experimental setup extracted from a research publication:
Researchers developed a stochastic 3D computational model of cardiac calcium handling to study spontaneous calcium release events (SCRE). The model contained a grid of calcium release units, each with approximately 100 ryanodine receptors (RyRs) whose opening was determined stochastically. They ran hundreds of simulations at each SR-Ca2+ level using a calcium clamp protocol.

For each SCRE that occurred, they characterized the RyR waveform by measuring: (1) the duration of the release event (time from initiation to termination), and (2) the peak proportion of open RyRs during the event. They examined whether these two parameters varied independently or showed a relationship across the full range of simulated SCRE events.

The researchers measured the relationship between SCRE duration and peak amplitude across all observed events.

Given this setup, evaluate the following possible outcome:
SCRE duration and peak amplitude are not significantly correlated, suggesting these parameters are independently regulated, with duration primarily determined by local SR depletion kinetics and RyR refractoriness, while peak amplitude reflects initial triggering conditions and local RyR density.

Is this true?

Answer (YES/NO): NO